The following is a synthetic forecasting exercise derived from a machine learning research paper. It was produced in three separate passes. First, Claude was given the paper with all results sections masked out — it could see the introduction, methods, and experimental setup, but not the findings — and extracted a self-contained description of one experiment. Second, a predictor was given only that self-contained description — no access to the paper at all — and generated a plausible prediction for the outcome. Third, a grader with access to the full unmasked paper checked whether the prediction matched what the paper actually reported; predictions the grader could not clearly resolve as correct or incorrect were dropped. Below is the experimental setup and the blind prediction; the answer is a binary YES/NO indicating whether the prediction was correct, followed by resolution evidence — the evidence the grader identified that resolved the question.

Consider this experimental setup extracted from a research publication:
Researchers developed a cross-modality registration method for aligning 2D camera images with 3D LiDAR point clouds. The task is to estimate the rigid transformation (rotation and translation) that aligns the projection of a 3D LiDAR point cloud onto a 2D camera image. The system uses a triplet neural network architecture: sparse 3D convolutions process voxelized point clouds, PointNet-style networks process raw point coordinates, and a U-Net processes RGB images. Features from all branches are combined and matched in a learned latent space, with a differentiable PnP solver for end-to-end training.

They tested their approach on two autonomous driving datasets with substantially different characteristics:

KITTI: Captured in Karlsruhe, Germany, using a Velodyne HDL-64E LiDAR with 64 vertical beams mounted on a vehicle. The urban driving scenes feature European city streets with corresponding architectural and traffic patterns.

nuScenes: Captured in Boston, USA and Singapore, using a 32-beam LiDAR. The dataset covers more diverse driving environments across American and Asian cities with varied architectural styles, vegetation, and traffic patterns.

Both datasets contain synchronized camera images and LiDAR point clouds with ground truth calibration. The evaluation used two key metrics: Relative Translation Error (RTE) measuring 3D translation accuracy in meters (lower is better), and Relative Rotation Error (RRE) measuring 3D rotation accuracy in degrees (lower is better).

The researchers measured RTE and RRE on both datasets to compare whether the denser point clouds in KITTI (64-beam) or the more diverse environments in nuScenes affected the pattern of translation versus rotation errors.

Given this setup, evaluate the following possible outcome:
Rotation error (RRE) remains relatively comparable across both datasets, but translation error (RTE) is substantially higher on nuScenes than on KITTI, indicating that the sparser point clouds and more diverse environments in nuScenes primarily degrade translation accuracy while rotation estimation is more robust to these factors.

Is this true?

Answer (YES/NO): NO